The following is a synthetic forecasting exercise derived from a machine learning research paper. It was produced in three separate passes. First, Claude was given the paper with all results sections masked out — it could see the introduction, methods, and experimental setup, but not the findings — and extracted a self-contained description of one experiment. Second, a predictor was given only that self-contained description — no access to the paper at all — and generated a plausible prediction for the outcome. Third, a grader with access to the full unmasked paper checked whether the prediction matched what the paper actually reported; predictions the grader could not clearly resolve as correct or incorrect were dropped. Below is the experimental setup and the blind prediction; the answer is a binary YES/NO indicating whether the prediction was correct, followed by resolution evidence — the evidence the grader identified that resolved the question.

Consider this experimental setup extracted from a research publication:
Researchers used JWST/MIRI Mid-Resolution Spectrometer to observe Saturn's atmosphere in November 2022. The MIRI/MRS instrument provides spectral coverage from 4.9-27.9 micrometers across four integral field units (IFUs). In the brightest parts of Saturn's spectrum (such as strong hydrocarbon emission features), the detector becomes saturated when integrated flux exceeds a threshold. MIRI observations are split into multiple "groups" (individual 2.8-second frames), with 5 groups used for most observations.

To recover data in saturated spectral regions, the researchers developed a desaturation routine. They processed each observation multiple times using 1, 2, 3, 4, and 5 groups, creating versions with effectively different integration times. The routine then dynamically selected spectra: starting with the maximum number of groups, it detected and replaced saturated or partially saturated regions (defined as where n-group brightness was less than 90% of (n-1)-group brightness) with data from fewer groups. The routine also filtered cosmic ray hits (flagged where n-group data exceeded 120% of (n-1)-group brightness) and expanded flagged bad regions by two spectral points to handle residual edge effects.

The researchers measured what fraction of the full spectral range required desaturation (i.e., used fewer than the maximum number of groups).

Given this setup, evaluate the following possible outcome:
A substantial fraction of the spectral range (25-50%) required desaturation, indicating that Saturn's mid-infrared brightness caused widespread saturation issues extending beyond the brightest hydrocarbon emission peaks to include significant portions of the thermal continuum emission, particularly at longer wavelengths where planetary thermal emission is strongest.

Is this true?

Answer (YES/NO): NO